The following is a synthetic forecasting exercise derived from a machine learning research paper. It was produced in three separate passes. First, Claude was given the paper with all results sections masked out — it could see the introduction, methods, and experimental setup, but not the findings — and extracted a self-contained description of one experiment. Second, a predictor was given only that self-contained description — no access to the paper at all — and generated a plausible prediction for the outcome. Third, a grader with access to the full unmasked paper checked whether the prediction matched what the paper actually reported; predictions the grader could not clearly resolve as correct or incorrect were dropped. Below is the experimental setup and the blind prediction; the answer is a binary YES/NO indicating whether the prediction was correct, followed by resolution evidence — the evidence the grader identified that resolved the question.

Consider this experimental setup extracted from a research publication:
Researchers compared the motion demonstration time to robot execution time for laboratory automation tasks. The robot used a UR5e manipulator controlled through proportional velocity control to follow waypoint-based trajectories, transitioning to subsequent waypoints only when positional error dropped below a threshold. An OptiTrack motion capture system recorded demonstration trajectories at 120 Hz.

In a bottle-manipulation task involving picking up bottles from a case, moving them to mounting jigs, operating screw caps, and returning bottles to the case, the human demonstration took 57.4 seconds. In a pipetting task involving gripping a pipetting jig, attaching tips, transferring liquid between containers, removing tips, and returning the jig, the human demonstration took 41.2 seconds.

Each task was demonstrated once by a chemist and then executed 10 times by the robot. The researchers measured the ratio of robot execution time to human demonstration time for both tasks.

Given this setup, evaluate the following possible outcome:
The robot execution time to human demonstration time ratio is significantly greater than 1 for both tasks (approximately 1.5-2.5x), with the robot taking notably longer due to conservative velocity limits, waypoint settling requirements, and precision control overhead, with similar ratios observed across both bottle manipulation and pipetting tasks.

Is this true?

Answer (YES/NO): NO